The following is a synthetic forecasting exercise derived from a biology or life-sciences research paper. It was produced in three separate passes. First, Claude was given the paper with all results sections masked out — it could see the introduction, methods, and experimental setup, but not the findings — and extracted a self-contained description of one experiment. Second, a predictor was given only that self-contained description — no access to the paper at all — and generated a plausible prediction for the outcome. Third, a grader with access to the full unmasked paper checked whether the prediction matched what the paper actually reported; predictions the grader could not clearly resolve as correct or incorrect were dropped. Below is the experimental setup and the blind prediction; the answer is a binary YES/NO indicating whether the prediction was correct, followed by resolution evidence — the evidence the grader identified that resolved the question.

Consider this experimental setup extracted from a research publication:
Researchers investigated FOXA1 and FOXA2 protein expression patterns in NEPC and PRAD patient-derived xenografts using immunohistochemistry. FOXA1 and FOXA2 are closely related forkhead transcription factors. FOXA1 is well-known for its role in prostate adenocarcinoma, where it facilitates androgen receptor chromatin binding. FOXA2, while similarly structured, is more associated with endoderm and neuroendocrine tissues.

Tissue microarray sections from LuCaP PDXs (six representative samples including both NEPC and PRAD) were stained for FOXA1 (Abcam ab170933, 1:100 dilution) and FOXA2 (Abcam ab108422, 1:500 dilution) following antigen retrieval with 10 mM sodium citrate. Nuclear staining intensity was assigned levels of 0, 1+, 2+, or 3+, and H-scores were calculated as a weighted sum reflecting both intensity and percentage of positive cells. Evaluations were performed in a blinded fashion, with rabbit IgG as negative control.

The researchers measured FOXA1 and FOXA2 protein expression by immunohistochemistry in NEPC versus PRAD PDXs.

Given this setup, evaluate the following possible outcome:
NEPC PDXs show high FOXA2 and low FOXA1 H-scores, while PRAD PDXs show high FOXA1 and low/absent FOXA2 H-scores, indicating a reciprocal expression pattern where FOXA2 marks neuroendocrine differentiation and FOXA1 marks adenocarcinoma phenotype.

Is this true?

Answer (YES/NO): NO